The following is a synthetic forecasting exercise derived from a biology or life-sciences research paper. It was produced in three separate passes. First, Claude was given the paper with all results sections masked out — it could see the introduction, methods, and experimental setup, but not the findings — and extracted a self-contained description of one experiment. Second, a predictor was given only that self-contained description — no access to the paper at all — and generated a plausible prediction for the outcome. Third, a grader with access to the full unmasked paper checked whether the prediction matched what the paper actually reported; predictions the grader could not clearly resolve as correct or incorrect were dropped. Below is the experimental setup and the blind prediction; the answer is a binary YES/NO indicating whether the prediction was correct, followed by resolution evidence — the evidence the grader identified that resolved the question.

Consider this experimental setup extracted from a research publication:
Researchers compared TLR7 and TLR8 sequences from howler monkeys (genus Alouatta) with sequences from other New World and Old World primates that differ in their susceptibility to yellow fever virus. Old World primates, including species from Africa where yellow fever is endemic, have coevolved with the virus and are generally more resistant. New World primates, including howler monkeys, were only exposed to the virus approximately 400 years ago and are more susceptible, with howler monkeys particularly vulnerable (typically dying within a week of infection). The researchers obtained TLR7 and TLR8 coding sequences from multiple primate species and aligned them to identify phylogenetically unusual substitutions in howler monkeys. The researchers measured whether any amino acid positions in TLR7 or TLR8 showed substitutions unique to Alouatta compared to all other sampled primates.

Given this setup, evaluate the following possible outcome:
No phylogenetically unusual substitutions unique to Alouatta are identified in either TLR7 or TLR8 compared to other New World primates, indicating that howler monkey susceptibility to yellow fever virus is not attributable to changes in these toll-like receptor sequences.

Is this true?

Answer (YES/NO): NO